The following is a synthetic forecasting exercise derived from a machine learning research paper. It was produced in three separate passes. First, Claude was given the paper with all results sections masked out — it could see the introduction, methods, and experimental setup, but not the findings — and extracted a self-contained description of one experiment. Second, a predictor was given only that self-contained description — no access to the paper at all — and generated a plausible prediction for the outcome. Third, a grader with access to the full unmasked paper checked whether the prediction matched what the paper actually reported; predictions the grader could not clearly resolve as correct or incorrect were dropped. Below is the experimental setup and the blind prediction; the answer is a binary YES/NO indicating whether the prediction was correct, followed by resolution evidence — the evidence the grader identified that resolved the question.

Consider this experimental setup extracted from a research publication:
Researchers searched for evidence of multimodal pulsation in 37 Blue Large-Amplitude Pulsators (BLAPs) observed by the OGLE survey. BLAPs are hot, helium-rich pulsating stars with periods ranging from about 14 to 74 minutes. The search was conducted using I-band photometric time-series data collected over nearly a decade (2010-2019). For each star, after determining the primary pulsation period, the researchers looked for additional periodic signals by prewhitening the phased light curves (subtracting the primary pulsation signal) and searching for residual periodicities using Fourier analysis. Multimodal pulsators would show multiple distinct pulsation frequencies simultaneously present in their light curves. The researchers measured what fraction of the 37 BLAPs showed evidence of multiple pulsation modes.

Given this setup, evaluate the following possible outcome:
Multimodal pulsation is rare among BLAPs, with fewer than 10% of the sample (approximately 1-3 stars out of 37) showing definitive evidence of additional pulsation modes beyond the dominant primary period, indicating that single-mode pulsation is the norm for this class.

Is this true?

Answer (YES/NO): YES